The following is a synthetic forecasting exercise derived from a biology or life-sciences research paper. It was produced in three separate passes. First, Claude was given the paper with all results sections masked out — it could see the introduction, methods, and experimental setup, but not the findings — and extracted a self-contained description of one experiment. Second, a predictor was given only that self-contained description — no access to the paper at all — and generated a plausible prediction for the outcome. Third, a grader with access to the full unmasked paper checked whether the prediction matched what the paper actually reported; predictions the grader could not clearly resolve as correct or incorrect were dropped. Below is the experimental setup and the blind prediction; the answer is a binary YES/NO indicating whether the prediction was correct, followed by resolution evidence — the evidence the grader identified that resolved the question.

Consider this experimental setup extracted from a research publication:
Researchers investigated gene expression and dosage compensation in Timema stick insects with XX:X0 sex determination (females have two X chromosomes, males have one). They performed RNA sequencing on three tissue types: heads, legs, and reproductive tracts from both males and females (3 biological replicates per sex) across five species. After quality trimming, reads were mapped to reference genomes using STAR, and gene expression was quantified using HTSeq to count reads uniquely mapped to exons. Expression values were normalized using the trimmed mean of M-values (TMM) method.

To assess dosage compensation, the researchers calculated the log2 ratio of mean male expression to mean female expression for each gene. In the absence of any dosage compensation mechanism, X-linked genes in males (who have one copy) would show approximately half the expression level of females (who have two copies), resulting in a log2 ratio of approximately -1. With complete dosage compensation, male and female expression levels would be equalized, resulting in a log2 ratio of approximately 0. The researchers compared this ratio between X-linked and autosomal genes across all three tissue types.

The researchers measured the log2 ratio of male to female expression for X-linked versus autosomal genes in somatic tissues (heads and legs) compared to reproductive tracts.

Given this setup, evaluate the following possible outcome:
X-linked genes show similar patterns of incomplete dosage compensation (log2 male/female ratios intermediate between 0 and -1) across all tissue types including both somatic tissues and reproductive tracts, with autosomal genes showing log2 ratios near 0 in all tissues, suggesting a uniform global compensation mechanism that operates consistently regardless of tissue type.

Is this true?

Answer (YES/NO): NO